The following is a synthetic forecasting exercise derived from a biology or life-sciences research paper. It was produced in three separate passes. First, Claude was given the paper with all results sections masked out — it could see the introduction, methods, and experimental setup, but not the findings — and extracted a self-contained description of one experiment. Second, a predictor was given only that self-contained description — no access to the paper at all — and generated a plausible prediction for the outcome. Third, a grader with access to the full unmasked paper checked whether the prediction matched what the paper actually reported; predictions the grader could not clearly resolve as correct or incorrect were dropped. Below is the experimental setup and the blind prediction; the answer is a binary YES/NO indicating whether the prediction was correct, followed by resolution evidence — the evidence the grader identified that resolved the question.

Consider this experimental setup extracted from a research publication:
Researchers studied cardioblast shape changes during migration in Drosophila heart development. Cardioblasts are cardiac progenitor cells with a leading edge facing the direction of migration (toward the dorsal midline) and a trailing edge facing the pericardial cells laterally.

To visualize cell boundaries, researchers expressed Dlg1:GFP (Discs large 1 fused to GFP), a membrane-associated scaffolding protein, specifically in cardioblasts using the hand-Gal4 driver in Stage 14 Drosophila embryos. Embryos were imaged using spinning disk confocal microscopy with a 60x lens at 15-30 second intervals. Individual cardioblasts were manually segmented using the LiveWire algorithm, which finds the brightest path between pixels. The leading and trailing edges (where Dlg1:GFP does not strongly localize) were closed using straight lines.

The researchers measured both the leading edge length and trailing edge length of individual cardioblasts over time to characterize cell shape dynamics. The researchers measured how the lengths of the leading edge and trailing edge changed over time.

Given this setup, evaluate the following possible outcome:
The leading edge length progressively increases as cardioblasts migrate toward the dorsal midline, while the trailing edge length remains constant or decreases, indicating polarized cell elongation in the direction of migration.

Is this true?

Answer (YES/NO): NO